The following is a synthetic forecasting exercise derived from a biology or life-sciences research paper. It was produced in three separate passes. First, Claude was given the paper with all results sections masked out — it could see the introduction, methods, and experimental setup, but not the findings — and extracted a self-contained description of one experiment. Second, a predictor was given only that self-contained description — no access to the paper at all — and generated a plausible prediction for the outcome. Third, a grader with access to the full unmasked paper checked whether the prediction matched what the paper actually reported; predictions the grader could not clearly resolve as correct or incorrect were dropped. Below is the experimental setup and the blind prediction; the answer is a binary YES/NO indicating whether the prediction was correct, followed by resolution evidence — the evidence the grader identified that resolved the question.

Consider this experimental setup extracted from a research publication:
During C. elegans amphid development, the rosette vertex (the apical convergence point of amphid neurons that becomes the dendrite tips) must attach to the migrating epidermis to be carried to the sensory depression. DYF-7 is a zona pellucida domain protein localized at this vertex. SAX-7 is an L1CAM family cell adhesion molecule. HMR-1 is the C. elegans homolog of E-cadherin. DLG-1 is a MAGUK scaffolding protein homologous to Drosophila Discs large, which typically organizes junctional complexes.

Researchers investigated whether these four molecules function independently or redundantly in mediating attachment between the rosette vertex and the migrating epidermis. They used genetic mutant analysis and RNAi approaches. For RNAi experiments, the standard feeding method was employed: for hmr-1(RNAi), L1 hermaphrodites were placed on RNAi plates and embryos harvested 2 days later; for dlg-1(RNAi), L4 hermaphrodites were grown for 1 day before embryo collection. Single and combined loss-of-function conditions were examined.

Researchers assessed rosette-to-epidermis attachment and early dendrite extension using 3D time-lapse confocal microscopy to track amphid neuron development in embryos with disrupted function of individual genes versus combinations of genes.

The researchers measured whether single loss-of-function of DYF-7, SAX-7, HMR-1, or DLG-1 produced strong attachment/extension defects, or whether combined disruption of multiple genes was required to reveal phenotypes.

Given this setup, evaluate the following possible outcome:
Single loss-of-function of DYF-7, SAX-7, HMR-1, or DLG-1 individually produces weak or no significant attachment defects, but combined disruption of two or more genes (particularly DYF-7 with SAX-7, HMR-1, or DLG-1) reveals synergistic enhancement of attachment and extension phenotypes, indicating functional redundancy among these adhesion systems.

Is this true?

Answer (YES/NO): NO